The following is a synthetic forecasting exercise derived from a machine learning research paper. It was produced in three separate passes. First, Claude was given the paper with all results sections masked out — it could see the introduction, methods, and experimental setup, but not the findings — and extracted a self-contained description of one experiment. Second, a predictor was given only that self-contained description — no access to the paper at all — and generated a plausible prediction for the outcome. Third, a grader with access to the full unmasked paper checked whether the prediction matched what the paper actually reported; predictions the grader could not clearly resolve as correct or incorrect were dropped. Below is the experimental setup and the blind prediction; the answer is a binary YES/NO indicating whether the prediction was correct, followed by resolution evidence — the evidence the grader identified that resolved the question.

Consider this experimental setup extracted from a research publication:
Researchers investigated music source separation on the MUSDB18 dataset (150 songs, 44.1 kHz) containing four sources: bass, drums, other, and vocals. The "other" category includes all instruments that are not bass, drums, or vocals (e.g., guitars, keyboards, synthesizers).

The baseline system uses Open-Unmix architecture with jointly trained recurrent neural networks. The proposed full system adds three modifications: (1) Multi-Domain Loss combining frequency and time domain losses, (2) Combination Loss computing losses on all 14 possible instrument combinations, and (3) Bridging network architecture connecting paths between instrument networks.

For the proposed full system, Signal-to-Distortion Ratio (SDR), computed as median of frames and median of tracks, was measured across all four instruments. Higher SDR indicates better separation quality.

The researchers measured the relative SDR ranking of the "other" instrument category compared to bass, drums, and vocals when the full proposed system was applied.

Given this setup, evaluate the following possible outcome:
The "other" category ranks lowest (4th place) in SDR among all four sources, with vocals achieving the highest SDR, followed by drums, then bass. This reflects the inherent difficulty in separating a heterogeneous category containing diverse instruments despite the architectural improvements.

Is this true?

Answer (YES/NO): YES